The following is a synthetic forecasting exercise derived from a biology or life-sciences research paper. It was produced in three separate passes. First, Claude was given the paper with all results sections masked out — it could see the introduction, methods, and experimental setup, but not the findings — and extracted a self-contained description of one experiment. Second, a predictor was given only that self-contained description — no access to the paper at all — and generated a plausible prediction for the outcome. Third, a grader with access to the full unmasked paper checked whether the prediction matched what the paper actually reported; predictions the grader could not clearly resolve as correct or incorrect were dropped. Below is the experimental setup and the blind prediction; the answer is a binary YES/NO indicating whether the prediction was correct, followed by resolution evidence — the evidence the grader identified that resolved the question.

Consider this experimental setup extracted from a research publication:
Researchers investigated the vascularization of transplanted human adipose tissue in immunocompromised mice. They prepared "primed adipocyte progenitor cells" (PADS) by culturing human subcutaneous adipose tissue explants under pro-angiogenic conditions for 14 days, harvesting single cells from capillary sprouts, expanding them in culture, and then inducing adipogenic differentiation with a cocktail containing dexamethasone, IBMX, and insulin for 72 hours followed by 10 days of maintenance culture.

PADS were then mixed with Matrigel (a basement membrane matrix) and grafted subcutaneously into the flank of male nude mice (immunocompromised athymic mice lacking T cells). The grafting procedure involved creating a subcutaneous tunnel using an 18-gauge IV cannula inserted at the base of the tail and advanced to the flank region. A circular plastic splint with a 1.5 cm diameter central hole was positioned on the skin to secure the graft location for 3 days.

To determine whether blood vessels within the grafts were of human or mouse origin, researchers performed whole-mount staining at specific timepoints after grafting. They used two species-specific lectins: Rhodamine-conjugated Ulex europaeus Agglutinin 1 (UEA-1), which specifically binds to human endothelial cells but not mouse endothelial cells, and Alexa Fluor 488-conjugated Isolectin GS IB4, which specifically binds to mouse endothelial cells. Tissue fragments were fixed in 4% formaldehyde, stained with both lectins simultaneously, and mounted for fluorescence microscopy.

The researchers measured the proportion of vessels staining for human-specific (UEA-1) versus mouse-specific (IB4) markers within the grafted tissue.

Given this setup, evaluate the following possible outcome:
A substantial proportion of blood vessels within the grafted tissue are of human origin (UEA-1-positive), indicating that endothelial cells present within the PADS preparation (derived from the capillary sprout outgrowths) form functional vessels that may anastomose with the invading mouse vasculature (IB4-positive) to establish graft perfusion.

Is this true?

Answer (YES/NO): NO